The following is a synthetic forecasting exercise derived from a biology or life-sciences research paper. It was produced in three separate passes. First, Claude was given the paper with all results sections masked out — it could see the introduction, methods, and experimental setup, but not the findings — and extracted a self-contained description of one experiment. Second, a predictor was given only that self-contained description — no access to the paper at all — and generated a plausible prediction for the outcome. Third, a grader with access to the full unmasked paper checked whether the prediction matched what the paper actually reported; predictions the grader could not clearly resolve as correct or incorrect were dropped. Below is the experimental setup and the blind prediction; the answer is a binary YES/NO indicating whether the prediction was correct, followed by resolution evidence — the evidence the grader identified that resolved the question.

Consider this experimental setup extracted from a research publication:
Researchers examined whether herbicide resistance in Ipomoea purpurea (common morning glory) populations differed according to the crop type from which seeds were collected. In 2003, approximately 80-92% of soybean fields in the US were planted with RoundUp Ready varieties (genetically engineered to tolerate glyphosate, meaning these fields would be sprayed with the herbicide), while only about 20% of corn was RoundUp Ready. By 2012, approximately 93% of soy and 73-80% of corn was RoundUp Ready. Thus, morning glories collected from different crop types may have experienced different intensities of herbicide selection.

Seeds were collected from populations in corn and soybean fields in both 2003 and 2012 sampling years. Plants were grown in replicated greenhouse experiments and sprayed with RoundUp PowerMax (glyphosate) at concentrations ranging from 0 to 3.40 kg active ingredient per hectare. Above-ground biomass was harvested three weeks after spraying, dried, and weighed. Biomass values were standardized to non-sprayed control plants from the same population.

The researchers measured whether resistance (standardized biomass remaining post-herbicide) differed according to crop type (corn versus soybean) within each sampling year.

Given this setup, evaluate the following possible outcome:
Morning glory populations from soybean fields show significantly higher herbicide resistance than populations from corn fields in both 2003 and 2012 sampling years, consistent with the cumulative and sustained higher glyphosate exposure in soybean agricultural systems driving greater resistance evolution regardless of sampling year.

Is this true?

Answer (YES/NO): NO